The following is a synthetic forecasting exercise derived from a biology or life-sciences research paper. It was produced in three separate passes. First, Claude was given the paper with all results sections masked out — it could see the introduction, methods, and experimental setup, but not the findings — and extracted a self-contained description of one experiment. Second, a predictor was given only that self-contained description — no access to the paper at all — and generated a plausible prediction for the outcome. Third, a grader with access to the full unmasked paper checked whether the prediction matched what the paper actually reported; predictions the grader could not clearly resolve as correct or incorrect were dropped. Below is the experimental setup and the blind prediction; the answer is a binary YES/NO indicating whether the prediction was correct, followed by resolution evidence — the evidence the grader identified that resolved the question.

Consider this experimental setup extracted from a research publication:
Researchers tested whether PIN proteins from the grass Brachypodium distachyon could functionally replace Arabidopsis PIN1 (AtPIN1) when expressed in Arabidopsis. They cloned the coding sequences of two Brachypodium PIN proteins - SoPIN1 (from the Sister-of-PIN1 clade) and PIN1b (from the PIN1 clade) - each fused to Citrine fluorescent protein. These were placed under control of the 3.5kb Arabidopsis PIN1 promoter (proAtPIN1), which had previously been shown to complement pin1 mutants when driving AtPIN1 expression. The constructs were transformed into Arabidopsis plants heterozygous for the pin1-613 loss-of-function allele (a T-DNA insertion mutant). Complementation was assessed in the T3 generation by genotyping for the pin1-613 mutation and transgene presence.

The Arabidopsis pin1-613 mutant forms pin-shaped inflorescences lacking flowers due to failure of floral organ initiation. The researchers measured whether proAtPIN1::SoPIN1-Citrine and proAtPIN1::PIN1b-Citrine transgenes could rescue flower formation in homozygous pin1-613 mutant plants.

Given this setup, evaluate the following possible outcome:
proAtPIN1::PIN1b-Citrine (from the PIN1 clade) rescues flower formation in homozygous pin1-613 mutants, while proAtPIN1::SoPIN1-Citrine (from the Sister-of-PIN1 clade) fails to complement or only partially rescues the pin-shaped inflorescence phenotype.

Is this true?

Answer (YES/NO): NO